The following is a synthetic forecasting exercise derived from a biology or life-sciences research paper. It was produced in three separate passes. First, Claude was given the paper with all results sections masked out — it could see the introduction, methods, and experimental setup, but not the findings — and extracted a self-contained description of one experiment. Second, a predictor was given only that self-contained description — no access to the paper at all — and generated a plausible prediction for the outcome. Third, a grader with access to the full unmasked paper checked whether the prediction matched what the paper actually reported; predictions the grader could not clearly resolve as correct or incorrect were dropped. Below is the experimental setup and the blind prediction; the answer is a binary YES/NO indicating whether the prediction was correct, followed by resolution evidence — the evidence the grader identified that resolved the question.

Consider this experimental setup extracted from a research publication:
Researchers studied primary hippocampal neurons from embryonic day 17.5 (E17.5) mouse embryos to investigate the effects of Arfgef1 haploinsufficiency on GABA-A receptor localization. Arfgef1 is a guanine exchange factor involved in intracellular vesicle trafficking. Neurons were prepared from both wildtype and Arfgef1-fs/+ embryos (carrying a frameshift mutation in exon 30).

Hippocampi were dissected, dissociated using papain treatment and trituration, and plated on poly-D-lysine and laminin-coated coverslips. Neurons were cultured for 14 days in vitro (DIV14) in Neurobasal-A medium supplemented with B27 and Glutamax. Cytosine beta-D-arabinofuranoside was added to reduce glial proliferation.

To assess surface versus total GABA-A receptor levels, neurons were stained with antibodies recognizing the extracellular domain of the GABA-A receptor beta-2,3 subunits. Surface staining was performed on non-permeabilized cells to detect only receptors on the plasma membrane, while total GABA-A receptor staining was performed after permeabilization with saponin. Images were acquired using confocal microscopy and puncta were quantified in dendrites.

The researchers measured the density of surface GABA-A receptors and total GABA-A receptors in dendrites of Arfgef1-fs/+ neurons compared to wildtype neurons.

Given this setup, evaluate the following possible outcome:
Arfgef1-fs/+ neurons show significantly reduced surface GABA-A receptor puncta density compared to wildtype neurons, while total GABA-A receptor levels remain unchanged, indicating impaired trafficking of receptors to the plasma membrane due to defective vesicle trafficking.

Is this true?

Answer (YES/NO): YES